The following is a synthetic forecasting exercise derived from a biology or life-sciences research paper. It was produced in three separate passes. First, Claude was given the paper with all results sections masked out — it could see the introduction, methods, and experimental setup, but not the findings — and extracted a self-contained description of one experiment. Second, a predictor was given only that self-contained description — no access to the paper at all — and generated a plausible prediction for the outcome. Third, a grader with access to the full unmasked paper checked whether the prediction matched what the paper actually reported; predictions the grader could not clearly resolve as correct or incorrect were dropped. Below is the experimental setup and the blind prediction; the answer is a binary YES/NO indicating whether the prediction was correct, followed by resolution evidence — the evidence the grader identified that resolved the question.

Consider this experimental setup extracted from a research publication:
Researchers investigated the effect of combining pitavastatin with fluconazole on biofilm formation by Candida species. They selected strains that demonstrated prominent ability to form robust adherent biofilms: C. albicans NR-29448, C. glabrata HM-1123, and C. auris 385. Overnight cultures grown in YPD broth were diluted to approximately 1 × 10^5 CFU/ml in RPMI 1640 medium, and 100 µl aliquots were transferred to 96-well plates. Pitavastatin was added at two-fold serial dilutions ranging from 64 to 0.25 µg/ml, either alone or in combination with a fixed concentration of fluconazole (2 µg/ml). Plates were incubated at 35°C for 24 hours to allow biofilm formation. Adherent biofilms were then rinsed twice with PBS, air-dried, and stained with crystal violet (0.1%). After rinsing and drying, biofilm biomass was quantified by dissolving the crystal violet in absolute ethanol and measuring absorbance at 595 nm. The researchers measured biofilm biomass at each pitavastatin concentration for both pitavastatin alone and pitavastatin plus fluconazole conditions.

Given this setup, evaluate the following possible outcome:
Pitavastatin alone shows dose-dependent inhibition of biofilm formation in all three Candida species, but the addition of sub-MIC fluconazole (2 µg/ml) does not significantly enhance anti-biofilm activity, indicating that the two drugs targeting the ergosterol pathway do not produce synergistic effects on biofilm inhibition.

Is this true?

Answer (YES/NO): NO